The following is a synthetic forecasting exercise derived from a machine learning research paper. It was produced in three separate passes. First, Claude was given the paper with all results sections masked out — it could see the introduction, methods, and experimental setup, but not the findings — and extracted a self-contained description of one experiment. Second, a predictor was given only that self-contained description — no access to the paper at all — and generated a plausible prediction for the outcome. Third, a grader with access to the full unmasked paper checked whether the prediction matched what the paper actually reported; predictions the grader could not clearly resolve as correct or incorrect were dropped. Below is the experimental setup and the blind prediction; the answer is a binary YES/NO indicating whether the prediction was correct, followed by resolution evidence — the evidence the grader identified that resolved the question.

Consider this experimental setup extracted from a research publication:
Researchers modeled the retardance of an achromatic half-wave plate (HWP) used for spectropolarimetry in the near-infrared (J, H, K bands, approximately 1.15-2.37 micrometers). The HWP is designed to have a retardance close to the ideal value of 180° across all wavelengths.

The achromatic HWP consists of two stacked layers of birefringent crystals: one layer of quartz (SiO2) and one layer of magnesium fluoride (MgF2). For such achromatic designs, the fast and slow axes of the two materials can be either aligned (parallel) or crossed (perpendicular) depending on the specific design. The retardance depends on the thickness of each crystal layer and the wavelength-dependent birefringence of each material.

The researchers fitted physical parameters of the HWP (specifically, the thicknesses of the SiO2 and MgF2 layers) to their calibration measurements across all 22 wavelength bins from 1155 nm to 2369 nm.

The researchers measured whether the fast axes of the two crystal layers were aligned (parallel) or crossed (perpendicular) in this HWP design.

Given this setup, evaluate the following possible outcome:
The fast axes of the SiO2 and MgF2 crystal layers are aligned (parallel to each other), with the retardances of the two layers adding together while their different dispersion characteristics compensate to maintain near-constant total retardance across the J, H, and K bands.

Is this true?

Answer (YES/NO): NO